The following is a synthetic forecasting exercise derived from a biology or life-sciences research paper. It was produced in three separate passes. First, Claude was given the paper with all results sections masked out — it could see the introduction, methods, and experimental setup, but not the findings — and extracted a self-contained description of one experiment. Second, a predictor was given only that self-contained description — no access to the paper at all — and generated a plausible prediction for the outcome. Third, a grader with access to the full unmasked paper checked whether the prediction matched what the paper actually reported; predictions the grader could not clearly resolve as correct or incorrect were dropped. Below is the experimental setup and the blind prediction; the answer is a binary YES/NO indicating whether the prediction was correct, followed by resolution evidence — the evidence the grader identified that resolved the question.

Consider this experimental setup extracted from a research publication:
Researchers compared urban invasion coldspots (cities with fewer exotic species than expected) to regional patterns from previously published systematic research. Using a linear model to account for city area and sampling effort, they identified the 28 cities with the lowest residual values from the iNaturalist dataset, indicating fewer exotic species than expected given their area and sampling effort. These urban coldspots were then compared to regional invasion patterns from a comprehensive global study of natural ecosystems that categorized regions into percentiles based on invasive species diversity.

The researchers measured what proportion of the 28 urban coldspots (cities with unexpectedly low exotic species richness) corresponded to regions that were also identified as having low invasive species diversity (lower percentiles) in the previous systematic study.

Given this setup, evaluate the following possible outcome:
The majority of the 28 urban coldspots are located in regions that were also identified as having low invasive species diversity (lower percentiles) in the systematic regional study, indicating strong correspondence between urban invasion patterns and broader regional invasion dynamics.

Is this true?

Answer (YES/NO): NO